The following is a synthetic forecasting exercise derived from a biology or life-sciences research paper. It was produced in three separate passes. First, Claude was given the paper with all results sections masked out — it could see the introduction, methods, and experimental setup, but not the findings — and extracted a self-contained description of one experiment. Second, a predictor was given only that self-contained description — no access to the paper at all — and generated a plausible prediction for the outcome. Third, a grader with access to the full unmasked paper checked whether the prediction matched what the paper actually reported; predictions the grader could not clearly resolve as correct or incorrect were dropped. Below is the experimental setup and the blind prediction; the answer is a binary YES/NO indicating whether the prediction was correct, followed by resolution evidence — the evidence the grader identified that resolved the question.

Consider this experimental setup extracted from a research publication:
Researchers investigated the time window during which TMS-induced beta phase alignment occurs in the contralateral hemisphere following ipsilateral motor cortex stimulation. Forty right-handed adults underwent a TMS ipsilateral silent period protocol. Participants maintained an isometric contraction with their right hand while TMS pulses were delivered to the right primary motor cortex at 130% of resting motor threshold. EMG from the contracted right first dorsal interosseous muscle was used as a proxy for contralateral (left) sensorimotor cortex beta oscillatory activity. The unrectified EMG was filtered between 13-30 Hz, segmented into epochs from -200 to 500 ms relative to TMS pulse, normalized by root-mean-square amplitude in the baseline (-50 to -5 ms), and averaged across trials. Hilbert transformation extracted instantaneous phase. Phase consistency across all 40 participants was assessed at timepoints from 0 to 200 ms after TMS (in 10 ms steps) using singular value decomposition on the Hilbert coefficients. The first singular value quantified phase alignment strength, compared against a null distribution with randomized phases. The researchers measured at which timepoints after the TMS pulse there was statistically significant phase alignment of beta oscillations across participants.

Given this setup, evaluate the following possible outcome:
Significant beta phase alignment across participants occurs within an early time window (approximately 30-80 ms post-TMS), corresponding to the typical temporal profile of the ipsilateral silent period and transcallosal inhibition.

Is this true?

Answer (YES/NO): NO